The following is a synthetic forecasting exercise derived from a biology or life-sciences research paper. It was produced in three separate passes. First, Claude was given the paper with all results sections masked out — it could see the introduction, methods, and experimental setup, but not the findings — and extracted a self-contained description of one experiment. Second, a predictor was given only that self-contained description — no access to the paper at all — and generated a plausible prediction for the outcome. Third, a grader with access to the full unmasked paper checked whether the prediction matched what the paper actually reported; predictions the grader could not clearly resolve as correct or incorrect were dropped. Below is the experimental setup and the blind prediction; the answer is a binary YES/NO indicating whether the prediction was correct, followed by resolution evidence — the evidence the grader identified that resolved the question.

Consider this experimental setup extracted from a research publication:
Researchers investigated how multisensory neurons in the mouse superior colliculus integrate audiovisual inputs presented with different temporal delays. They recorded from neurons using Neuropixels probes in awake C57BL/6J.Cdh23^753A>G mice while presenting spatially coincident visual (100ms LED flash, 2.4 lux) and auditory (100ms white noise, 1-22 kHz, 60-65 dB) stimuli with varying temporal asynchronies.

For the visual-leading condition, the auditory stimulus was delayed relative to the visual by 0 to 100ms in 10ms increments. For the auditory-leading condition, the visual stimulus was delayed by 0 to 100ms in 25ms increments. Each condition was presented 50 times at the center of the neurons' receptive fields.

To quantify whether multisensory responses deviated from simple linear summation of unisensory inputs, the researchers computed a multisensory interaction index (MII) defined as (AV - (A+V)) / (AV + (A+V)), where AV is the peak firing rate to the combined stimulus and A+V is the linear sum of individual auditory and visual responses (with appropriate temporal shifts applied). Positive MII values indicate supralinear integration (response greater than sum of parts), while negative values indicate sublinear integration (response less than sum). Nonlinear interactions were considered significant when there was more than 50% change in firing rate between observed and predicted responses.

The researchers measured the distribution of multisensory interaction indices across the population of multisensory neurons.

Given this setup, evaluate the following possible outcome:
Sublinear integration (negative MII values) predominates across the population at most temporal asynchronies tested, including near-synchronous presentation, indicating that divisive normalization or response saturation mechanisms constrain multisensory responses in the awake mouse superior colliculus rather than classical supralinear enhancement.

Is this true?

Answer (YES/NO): NO